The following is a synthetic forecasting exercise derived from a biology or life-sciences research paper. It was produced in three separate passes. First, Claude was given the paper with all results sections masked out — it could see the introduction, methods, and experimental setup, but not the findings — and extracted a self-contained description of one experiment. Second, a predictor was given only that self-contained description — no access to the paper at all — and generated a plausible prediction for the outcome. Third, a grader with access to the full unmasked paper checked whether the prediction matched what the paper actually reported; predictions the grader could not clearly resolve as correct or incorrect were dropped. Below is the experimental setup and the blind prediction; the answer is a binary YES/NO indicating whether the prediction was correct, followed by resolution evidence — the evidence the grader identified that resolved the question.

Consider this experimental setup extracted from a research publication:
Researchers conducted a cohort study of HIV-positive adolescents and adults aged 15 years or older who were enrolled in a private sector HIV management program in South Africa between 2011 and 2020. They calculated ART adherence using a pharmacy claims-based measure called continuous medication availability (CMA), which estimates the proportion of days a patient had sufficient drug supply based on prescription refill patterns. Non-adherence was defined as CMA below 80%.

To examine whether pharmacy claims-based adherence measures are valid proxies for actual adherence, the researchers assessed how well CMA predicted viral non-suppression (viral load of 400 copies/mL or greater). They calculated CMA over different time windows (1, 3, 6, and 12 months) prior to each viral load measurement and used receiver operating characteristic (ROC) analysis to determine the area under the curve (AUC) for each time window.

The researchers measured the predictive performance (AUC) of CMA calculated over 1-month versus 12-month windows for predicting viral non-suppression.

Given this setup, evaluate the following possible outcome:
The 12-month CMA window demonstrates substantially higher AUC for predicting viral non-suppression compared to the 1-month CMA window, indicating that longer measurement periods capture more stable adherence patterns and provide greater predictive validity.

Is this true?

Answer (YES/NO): NO